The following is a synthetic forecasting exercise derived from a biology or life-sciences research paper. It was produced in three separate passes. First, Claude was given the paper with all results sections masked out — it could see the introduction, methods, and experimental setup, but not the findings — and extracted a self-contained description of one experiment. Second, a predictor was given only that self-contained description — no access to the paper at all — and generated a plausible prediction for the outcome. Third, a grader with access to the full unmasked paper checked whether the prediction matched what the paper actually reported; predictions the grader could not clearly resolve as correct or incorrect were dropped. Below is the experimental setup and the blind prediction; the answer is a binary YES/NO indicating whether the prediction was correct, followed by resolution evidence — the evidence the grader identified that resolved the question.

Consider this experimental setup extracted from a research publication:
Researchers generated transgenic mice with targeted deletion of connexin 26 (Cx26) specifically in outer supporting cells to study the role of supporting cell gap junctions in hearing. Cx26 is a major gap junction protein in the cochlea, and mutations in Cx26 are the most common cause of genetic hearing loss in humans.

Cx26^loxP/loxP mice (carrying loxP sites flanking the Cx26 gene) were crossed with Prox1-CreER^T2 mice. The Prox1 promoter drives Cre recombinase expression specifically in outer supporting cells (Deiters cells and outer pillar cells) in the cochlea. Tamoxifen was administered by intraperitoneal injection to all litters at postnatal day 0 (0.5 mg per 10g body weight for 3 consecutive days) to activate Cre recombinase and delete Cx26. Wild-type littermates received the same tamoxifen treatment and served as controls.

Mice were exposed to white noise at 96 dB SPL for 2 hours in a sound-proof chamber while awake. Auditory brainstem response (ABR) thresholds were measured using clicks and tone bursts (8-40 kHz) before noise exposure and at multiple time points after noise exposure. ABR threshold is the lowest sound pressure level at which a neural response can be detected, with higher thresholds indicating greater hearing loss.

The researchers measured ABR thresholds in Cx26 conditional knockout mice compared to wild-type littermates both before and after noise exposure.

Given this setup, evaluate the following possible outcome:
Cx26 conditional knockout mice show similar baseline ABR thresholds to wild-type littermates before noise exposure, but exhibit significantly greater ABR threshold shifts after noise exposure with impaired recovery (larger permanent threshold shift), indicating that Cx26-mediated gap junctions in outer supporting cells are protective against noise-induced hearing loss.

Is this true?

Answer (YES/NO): NO